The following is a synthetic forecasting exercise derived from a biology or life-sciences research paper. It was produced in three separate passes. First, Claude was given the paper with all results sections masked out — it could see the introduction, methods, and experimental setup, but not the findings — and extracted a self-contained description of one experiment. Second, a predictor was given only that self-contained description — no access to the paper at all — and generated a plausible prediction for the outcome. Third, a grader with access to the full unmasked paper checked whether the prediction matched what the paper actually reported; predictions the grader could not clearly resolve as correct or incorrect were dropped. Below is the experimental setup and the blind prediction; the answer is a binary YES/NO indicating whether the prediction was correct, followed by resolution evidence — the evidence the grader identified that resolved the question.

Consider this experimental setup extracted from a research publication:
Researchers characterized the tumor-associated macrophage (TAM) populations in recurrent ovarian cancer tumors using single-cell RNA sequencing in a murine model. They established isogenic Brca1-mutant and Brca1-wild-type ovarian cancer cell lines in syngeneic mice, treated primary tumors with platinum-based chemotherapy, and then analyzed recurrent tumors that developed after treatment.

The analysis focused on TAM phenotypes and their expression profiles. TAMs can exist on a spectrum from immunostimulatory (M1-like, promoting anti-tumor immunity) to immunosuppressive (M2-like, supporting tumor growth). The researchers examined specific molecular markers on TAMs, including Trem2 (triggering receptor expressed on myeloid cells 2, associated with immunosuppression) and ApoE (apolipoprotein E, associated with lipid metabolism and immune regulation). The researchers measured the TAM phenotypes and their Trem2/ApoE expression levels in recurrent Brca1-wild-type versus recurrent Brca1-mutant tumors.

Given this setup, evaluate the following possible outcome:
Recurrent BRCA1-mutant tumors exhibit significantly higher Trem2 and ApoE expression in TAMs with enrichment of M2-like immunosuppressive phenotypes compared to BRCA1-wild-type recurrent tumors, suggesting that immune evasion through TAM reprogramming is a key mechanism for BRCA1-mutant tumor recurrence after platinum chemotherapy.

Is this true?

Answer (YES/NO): NO